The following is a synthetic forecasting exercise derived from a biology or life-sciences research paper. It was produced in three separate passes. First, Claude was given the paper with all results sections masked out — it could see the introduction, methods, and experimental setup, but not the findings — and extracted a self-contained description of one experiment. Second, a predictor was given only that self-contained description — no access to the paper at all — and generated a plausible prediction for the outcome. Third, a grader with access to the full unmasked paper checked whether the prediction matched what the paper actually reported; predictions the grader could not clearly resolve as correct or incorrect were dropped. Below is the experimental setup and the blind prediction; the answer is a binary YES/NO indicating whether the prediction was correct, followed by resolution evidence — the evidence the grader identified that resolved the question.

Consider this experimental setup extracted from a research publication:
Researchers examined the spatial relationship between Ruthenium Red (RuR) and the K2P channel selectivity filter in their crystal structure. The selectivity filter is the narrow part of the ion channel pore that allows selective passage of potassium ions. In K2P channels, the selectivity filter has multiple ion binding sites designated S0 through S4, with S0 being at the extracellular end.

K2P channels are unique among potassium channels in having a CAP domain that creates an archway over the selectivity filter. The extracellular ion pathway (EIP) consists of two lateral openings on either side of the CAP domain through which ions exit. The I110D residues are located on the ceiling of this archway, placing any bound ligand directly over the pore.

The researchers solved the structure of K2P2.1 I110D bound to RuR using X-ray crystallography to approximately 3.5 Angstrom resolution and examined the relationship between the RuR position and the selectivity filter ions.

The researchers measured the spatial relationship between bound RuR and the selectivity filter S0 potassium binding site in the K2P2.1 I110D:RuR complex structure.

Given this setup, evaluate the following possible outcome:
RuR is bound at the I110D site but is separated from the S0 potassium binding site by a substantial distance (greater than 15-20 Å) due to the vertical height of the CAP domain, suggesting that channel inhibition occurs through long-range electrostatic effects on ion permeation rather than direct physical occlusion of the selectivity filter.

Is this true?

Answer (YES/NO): NO